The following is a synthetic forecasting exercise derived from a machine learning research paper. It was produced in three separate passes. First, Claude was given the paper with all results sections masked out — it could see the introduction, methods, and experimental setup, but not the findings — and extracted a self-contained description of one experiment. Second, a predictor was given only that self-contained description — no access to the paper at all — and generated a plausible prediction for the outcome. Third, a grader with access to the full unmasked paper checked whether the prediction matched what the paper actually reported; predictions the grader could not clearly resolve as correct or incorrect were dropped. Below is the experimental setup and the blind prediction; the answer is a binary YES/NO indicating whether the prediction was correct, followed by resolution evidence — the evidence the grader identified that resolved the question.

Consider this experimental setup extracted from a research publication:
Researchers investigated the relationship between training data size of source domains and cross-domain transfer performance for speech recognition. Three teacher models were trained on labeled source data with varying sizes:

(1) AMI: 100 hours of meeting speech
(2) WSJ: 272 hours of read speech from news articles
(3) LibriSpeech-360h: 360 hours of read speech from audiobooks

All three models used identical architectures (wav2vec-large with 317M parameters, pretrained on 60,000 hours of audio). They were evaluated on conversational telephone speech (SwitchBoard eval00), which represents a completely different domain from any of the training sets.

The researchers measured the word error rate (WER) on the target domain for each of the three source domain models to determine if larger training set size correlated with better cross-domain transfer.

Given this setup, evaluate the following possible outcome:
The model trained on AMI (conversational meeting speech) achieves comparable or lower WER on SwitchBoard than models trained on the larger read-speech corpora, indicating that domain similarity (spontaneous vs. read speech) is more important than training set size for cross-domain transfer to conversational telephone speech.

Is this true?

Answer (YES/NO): NO